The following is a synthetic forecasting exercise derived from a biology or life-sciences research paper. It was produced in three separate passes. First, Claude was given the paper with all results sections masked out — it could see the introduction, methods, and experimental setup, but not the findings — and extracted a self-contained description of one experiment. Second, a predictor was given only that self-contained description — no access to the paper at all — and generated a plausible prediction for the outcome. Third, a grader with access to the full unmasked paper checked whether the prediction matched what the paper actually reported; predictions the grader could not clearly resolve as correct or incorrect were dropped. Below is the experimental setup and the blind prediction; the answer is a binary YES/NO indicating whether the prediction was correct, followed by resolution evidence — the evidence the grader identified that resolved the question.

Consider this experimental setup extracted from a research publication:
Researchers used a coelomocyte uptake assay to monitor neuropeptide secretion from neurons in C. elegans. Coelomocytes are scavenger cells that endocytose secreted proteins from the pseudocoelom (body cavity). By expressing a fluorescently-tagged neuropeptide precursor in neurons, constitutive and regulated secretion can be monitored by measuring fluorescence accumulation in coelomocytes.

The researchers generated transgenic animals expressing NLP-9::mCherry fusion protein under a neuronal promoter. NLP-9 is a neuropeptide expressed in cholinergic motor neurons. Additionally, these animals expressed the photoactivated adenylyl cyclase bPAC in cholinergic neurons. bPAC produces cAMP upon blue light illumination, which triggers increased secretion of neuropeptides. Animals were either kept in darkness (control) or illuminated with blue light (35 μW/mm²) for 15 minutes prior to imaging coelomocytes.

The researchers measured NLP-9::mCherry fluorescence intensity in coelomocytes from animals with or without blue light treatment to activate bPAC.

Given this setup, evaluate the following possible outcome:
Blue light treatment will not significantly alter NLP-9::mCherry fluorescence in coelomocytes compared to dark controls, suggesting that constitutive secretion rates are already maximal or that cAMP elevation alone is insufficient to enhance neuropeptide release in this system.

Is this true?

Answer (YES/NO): NO